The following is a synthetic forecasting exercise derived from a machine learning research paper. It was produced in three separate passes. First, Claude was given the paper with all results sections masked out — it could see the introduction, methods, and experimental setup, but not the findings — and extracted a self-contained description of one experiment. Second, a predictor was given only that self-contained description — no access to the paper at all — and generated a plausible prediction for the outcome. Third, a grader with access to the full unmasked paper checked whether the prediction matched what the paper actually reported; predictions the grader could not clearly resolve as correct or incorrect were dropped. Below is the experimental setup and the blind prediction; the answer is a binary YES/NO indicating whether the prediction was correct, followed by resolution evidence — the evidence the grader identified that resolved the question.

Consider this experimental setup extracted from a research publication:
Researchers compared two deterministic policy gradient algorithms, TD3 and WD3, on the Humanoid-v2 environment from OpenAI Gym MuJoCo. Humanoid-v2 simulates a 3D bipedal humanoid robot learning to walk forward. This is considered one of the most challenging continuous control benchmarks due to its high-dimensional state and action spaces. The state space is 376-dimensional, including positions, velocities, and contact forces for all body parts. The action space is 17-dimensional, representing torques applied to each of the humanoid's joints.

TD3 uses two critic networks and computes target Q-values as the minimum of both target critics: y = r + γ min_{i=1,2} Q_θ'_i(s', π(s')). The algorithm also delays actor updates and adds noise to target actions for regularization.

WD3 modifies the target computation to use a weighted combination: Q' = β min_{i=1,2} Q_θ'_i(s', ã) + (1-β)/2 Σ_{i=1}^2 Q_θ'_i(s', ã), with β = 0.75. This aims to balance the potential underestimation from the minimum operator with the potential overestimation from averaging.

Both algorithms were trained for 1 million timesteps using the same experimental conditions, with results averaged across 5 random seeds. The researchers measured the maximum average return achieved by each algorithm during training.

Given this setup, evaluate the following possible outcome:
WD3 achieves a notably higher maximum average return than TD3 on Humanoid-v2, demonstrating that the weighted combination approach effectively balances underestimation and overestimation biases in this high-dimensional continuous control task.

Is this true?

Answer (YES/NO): NO